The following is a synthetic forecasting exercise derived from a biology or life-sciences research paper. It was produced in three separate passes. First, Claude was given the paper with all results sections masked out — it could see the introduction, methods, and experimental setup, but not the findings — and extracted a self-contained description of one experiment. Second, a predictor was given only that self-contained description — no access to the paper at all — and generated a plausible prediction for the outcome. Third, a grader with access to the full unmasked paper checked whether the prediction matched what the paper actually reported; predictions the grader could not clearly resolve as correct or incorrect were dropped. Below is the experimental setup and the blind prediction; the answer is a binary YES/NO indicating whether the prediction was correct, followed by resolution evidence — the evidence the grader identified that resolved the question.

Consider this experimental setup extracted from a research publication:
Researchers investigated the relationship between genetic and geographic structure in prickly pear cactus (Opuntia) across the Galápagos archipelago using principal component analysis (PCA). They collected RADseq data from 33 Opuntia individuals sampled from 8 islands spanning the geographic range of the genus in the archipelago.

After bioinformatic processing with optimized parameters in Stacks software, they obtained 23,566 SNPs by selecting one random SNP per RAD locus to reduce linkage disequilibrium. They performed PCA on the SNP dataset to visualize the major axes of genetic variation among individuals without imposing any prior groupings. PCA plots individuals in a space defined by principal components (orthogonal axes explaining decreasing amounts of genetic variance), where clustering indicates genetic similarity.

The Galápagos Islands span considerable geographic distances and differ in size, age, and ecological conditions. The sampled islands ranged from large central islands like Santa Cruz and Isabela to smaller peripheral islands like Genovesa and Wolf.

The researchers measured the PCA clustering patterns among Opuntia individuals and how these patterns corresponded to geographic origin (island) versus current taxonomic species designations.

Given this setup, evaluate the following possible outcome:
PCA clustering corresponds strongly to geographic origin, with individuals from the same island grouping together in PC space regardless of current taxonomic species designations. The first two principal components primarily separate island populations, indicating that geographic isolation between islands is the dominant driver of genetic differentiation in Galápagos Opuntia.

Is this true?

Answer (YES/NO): NO